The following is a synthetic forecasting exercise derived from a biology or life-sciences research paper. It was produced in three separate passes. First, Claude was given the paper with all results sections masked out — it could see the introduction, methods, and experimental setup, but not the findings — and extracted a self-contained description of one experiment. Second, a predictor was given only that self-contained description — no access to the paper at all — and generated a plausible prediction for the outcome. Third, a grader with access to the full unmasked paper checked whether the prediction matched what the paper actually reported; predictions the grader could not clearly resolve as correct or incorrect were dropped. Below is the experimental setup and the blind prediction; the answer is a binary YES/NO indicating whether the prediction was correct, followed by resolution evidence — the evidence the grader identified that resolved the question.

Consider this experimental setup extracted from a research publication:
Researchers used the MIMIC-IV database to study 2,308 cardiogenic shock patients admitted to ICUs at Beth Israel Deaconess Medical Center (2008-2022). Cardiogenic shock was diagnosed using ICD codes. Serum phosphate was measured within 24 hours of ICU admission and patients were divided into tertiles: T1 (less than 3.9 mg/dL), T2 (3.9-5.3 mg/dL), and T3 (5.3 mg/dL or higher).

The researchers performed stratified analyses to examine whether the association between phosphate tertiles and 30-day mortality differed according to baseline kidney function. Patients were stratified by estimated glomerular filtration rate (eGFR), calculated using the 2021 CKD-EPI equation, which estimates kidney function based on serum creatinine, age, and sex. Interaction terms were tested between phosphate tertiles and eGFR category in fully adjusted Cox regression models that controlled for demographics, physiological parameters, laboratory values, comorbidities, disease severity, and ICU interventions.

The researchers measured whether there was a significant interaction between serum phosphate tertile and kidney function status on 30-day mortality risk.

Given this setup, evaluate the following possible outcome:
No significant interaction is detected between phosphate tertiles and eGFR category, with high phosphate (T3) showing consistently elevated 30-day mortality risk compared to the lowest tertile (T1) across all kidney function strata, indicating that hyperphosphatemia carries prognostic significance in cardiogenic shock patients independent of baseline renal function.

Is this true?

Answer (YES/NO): YES